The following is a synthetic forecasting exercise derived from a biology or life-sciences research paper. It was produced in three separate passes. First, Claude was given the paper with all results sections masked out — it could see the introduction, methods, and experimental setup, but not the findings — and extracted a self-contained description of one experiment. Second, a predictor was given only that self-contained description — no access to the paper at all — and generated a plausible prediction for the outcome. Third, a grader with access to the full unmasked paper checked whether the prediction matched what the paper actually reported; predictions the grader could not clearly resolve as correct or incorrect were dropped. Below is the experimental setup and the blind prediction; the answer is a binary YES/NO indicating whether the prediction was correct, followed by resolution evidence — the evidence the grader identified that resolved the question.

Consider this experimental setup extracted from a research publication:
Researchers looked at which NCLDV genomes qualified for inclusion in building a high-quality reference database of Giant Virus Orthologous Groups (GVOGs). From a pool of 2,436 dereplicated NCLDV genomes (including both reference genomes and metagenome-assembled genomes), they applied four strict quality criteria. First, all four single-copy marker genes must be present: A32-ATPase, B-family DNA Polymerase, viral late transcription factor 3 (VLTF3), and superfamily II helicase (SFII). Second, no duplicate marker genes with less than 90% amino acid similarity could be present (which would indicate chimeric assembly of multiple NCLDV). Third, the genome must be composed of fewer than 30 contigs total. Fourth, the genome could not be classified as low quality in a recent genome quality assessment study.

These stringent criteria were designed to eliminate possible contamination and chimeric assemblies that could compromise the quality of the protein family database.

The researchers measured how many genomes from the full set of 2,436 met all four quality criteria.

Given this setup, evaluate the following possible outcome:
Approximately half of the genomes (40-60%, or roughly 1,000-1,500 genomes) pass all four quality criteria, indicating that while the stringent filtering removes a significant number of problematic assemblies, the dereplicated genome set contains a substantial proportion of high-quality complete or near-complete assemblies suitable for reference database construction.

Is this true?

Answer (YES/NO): NO